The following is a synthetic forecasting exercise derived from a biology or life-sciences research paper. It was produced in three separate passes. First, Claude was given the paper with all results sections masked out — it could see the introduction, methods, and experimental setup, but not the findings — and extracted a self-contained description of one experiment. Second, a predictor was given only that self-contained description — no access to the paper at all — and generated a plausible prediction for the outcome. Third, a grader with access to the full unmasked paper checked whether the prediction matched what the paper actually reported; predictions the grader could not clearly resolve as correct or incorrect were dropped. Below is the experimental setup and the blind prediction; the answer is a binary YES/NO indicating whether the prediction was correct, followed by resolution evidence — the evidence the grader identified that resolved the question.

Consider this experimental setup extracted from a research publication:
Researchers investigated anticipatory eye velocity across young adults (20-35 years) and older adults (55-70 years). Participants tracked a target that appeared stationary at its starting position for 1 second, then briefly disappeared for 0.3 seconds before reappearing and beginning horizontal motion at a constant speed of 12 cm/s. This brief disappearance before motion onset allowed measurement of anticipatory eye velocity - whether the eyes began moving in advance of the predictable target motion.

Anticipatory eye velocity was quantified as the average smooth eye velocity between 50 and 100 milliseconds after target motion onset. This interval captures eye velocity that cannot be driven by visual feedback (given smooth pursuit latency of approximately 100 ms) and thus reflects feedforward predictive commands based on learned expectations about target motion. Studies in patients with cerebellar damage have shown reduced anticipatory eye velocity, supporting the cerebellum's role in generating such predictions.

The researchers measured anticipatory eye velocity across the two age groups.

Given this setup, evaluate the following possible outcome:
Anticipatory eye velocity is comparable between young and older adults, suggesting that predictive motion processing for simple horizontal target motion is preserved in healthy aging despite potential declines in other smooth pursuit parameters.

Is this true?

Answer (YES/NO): YES